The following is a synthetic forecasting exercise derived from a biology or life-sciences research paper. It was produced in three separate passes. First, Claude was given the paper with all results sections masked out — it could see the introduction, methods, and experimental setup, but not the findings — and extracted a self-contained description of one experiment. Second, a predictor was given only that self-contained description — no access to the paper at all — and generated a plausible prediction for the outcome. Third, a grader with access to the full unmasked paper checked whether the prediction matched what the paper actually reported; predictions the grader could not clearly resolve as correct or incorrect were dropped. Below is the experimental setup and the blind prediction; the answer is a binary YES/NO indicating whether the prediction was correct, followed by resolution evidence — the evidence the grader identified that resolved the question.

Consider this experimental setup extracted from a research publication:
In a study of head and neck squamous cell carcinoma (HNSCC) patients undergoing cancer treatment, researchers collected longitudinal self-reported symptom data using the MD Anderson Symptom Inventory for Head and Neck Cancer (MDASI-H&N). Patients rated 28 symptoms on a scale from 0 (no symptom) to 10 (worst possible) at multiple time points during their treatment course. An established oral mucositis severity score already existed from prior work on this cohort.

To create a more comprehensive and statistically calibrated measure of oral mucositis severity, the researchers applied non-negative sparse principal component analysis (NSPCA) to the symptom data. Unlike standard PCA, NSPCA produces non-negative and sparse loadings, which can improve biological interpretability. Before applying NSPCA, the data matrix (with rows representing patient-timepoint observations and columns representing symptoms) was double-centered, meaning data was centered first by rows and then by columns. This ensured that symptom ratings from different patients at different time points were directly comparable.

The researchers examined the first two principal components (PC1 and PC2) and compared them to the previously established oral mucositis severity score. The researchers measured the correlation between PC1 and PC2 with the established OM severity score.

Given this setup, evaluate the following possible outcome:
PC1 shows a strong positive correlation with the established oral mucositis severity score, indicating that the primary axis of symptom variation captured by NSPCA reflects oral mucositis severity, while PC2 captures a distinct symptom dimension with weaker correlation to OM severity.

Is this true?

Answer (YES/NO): NO